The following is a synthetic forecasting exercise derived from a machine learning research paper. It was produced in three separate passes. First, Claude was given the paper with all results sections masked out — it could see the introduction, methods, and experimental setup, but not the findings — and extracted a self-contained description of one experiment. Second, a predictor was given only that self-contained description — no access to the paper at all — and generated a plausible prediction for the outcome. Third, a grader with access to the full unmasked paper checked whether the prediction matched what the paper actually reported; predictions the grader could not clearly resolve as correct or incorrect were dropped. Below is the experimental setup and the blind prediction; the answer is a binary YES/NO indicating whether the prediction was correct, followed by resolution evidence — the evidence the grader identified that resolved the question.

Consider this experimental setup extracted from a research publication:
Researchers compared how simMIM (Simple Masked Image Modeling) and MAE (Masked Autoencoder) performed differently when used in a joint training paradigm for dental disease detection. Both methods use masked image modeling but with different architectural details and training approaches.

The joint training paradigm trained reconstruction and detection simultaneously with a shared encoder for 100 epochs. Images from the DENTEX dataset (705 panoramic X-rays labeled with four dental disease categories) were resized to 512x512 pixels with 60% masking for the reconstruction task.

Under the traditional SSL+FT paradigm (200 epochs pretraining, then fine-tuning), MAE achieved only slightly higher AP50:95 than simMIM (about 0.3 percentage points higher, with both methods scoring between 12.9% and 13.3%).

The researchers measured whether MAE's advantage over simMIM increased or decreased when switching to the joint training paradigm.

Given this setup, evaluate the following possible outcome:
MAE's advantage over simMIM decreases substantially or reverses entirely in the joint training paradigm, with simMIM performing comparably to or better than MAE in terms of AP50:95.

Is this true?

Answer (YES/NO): NO